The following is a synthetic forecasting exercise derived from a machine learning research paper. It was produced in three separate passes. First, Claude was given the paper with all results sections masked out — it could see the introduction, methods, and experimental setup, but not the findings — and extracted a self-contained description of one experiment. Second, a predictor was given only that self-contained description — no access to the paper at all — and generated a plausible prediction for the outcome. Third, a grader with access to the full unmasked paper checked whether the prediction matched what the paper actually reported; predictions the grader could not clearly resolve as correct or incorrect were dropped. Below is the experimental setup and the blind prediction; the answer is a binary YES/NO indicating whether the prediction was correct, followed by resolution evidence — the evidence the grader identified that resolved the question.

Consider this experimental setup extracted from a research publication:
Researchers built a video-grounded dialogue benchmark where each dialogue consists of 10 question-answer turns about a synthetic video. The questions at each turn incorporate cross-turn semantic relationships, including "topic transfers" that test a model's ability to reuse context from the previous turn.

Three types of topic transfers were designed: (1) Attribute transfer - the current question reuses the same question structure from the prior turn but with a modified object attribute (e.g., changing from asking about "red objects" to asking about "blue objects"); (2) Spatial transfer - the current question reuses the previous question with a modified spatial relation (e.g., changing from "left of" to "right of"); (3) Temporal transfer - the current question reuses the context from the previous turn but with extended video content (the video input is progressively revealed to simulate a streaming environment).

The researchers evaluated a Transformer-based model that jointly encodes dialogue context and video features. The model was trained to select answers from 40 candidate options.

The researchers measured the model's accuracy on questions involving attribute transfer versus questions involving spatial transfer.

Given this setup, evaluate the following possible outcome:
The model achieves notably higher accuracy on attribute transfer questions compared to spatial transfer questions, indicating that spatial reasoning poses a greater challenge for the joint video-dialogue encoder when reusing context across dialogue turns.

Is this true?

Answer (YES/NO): YES